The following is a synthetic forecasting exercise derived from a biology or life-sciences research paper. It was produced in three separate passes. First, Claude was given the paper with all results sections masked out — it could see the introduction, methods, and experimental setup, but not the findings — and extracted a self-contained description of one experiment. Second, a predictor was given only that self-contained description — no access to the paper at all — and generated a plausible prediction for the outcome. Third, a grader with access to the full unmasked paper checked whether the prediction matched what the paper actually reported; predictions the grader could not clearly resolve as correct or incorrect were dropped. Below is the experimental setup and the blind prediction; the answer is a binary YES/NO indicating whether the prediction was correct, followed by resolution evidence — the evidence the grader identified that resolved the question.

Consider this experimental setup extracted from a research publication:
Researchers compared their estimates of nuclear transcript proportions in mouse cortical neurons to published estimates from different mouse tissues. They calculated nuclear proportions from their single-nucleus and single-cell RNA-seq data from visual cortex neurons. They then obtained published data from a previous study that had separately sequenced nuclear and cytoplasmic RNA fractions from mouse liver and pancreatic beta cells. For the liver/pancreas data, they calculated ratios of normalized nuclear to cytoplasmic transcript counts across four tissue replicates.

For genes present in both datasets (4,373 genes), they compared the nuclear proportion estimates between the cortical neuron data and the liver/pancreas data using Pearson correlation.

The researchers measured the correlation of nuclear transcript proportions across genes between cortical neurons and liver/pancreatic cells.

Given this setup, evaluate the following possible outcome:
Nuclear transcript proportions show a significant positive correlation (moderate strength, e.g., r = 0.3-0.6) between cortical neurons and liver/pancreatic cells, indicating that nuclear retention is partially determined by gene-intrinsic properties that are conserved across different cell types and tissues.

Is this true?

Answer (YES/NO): NO